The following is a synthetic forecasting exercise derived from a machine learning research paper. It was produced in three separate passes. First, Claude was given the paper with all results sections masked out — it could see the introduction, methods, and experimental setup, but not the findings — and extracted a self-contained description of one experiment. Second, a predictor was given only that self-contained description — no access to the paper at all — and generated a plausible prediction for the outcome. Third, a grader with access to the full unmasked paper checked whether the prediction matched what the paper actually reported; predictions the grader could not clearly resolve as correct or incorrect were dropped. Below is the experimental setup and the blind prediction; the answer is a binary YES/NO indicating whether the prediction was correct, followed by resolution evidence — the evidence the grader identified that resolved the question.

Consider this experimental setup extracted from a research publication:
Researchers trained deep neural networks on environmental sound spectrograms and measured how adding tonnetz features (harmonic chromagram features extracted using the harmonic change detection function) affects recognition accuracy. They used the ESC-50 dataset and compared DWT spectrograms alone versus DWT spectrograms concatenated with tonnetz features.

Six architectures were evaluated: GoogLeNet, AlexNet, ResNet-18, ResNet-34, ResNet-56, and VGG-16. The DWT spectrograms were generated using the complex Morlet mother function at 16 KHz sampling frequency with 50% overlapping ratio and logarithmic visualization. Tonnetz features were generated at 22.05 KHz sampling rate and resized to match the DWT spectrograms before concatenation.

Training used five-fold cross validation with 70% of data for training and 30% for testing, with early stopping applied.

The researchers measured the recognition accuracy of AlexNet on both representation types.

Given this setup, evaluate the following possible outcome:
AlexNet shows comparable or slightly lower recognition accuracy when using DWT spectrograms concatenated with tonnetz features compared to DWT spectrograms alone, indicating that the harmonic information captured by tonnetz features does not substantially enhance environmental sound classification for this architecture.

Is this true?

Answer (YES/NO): NO